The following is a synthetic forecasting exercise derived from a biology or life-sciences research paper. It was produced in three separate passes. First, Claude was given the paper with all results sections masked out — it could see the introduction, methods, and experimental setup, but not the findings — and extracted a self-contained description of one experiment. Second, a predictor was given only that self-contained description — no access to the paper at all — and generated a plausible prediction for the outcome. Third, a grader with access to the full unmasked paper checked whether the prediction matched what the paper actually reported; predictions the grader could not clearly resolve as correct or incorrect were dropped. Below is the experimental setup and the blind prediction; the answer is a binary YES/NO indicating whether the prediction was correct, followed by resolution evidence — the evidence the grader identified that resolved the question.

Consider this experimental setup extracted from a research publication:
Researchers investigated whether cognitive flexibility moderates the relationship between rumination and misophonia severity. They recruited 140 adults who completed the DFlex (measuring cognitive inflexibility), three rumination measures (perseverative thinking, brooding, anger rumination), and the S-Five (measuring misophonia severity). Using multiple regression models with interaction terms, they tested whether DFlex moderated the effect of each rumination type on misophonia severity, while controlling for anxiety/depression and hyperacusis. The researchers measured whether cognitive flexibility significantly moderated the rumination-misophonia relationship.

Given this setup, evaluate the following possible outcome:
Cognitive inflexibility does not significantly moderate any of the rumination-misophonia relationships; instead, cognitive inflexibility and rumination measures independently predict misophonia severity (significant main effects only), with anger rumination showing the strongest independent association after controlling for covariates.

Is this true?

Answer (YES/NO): NO